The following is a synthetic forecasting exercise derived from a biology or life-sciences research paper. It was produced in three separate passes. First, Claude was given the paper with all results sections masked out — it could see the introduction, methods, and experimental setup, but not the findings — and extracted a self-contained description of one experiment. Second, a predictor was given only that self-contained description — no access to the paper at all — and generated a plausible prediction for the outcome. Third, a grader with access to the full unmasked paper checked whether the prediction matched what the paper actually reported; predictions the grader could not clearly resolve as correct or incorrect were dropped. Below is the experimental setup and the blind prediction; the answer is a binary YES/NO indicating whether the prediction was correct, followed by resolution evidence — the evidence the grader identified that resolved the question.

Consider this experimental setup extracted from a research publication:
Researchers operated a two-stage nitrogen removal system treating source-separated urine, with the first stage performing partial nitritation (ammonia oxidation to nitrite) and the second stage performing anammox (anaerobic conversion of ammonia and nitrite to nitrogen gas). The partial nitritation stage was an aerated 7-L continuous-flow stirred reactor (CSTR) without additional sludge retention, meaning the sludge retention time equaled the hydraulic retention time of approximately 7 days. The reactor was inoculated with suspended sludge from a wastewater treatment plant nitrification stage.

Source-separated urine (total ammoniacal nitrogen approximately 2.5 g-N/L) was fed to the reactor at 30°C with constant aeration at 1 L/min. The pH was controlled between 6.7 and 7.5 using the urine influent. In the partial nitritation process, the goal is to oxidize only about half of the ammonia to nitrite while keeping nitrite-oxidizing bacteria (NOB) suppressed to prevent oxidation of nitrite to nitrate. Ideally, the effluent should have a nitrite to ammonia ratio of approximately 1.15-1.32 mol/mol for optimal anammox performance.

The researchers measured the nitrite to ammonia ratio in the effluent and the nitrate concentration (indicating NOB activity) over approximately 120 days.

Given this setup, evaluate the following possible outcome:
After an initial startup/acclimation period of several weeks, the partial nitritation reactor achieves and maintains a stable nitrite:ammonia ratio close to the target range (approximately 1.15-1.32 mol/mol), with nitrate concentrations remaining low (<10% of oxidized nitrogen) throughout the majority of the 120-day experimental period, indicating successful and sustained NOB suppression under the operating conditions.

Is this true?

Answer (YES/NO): NO